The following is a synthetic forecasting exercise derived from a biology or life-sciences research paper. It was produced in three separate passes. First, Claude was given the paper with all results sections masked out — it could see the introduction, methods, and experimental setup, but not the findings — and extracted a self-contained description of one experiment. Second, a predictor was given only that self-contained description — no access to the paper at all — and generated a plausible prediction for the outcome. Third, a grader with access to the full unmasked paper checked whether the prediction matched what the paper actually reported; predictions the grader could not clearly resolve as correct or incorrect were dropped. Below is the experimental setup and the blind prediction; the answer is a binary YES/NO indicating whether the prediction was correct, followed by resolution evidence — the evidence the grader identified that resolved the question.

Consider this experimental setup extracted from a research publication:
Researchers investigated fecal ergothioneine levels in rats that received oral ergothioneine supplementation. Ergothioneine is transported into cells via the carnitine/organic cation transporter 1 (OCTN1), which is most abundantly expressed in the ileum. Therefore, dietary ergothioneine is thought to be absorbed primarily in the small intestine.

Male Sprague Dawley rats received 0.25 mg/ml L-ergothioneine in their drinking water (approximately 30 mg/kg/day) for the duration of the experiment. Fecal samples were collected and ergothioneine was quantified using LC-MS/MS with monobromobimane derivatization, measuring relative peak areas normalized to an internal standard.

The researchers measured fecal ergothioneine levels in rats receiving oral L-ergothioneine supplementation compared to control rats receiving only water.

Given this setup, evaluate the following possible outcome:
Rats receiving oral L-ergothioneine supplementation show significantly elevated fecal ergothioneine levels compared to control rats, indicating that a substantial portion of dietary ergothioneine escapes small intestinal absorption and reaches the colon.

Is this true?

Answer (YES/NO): YES